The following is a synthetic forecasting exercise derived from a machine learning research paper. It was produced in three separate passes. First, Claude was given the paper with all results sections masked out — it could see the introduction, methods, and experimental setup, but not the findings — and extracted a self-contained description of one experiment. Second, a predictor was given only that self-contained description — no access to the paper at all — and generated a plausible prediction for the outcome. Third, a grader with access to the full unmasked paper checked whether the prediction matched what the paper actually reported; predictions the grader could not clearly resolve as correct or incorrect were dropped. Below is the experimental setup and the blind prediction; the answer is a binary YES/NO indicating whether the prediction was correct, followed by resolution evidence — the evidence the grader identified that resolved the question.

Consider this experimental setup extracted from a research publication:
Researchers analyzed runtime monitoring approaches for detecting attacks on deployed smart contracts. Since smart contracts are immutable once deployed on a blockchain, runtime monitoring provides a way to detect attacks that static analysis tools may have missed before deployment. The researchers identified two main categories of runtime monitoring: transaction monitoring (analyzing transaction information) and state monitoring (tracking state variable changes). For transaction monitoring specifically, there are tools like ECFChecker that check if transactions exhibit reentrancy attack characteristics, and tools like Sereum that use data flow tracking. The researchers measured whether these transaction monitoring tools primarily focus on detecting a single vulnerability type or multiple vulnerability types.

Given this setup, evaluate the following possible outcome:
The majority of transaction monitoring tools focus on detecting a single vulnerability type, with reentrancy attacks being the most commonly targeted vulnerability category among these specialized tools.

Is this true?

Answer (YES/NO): NO